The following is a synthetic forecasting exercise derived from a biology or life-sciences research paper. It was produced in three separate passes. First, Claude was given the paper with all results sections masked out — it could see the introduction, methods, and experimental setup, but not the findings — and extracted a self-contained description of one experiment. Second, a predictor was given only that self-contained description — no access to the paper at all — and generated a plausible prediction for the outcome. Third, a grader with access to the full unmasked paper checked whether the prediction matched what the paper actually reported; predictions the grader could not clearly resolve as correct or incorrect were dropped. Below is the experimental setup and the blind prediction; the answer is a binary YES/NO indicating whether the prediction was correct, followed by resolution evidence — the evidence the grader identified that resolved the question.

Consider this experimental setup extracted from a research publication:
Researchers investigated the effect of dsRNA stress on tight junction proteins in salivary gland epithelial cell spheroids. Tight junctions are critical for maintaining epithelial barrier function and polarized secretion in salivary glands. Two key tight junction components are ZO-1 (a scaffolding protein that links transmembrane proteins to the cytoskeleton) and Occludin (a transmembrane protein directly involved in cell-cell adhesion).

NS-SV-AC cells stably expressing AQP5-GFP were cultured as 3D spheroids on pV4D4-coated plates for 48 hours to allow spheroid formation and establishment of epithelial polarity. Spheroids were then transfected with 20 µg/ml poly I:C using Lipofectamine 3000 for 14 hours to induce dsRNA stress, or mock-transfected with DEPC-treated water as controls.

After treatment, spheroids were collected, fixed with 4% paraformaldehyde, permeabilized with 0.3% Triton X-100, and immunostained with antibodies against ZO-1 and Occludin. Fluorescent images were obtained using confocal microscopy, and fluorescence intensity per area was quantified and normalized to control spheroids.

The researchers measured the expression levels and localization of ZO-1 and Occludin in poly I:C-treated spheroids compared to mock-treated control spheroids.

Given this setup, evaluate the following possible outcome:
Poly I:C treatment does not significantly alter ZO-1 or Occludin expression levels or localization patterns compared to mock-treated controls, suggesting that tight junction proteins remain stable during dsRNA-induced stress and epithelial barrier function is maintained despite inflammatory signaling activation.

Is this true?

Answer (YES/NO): NO